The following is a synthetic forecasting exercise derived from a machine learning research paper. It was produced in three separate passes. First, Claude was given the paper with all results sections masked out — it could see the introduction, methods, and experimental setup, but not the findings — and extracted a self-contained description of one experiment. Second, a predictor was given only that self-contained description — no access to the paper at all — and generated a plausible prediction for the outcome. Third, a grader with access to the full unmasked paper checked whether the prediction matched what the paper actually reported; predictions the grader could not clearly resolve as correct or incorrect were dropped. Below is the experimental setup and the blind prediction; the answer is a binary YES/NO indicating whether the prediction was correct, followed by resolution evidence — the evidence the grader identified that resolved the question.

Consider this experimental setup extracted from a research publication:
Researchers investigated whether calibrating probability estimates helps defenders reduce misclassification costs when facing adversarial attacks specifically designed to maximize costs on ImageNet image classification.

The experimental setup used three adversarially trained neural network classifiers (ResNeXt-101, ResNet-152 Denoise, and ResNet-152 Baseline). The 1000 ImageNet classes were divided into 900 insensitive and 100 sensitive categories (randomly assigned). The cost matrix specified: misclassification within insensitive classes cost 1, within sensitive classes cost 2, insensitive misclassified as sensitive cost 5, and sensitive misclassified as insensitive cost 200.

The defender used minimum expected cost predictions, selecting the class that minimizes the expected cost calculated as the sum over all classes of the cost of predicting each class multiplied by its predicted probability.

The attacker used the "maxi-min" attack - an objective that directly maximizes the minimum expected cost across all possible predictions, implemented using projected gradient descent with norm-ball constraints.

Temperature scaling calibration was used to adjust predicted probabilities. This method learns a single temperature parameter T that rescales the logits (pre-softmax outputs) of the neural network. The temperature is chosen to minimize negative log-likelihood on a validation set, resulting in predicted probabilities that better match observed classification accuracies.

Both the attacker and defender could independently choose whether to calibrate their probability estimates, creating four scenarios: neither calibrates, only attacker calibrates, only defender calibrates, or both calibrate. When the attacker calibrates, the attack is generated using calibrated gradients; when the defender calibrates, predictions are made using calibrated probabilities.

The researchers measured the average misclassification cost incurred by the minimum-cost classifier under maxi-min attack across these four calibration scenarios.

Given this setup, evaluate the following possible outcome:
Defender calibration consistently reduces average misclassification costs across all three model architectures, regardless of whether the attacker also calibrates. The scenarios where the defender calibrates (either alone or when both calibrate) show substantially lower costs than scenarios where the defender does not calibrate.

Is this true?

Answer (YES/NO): NO